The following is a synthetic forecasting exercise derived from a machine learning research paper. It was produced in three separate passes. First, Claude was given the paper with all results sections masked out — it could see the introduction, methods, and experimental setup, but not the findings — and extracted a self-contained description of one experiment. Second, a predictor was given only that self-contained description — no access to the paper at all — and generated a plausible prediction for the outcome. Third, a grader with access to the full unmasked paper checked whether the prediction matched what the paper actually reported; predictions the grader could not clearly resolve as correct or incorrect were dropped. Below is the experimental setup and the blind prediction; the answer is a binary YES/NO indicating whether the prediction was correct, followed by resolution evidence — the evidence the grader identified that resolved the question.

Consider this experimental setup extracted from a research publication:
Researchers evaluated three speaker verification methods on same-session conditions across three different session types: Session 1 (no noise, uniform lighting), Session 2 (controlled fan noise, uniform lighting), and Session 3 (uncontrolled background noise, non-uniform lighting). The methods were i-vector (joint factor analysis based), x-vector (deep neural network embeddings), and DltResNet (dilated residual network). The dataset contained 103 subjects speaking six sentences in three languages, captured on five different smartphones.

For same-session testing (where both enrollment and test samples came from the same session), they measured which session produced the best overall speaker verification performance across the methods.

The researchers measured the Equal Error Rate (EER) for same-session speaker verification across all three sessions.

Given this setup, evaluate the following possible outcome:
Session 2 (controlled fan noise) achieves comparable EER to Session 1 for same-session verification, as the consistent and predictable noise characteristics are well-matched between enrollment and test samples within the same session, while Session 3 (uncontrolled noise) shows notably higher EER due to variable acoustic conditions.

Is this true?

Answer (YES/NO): NO